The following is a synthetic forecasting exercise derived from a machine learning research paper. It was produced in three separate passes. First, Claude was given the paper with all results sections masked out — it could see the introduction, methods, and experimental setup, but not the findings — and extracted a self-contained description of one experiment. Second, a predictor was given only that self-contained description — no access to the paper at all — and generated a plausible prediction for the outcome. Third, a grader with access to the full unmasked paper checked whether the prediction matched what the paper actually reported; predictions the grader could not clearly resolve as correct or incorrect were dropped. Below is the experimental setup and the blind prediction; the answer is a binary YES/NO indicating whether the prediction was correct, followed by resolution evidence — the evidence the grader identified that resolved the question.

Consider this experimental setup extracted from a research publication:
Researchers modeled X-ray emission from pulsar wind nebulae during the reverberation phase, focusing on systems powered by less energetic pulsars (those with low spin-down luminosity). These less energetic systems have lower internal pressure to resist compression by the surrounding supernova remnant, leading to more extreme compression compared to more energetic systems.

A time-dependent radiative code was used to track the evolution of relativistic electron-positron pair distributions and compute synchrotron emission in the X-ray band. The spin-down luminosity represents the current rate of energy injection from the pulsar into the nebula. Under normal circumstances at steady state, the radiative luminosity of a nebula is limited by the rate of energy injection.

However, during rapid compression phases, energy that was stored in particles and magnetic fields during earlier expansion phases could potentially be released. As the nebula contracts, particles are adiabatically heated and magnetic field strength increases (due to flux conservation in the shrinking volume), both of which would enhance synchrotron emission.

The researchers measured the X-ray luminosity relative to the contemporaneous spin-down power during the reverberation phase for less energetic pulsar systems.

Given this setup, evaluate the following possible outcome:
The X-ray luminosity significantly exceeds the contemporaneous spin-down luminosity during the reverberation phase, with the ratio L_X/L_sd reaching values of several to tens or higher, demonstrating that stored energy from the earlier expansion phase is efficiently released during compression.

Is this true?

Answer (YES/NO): YES